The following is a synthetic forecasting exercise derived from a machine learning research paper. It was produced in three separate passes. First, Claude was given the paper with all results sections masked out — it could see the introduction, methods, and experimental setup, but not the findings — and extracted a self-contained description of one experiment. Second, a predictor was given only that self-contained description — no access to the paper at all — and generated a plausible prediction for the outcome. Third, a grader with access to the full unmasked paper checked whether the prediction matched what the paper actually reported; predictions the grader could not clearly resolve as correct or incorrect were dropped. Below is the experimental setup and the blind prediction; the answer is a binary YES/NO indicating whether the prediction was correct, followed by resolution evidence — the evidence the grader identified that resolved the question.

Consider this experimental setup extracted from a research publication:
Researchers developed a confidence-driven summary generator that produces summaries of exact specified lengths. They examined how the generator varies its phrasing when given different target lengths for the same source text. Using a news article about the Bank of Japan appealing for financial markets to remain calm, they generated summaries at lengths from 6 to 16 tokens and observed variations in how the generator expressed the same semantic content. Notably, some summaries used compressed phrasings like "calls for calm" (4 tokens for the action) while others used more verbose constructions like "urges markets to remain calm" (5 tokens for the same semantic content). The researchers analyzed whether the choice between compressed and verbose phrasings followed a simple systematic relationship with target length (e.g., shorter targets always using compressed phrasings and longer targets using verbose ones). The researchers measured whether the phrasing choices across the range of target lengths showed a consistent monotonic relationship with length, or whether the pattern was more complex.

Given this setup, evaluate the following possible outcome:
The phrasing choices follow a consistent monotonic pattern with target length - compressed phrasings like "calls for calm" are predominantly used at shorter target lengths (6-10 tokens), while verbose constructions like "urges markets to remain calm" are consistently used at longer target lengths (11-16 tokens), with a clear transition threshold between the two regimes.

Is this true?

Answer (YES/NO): NO